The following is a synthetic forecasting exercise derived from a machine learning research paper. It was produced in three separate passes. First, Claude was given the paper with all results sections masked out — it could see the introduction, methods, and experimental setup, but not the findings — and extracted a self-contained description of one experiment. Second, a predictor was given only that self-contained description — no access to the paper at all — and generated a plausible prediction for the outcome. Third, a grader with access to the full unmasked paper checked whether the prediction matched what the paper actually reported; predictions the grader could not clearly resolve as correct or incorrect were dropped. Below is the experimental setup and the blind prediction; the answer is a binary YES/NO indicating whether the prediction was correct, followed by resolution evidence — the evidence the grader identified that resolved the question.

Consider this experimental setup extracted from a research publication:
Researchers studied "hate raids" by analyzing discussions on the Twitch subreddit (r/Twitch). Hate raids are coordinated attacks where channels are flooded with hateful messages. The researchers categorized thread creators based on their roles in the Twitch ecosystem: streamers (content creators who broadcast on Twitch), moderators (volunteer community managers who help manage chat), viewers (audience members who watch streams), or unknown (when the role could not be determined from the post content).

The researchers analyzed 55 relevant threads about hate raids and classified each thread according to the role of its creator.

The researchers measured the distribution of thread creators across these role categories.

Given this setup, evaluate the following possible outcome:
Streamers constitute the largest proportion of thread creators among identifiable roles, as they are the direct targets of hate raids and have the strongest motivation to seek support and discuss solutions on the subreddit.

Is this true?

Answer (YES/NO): YES